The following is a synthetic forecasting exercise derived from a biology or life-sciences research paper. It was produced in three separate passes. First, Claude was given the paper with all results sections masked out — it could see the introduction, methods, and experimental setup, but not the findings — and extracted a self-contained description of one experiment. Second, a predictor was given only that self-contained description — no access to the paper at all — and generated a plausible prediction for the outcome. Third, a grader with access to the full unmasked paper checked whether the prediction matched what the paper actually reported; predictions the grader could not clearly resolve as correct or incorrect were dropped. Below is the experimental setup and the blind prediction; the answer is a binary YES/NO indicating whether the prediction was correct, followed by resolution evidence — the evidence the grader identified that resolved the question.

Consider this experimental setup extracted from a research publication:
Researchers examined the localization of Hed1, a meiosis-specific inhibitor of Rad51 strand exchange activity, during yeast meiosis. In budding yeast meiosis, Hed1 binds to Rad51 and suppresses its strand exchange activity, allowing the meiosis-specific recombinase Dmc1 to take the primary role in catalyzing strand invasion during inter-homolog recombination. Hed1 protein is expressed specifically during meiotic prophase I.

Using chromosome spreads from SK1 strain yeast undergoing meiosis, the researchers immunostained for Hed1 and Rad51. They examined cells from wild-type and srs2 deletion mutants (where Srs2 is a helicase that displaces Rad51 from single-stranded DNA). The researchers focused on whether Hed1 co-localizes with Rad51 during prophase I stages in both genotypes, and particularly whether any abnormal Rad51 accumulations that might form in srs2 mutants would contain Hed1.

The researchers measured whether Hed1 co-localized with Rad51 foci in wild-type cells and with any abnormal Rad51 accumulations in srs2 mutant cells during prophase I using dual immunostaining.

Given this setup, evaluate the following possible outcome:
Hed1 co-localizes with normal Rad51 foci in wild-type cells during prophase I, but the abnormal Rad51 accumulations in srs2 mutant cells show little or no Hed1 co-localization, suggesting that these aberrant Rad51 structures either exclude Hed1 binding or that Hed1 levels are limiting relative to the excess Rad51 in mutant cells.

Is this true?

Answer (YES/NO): NO